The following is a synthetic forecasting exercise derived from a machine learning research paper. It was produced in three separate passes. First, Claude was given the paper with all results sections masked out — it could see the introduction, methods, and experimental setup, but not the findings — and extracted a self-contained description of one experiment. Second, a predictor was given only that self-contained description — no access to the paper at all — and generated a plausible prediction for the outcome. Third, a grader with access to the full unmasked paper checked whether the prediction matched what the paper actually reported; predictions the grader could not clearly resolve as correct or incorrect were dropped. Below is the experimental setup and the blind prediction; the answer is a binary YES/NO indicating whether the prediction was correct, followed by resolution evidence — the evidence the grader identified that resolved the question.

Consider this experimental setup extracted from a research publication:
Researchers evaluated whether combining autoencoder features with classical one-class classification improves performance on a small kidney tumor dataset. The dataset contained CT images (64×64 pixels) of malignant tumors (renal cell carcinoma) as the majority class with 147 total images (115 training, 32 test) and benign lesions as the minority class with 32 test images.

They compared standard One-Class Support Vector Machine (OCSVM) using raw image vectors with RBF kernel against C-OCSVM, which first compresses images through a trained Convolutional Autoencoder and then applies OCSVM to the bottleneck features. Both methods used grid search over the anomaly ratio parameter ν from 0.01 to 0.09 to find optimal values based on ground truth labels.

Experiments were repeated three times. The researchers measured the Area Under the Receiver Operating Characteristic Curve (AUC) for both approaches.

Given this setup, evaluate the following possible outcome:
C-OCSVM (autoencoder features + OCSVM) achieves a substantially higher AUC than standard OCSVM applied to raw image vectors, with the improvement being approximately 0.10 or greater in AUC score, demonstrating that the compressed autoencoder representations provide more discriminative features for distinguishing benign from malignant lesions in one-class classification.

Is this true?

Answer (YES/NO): NO